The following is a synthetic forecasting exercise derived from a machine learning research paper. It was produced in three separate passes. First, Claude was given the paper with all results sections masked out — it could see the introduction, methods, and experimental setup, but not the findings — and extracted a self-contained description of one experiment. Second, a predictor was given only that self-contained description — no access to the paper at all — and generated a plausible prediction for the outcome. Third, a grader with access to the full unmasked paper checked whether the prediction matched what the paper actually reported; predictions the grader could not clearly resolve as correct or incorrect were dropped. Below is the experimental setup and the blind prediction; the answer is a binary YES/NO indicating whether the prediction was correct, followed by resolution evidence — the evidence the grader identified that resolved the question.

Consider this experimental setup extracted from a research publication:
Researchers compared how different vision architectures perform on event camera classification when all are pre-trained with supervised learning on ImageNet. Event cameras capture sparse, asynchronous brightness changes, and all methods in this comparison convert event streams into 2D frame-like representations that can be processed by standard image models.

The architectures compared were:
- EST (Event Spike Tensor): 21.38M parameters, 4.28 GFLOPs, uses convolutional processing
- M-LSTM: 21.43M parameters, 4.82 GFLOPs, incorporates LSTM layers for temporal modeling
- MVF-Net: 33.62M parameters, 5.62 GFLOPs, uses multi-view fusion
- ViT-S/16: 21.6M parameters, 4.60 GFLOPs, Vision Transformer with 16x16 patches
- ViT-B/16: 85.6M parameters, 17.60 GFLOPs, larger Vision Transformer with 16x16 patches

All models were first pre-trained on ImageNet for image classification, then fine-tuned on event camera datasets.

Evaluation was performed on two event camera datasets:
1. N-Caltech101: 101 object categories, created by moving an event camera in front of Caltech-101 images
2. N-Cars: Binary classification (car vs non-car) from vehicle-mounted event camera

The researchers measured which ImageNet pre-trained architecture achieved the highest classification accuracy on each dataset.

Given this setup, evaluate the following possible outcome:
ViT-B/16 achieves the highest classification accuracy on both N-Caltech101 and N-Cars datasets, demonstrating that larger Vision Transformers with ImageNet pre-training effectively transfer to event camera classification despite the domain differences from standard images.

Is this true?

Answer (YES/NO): NO